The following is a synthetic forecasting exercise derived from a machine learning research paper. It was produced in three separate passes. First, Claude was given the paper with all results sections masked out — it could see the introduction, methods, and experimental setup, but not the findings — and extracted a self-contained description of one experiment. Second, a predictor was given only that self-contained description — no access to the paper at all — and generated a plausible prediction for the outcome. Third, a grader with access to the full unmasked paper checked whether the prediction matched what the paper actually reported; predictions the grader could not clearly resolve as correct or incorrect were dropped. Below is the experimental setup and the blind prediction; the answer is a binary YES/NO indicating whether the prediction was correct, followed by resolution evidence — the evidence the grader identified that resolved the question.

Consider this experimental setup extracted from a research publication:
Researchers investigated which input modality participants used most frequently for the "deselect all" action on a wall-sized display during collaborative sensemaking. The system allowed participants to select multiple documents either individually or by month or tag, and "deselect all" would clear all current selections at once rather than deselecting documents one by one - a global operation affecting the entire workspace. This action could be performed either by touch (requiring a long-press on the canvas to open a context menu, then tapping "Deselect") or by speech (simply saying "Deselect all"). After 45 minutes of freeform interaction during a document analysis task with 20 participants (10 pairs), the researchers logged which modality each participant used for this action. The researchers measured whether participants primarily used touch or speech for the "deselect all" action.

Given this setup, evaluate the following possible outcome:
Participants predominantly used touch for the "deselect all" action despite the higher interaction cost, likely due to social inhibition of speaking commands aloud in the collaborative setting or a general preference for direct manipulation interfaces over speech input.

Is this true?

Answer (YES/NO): NO